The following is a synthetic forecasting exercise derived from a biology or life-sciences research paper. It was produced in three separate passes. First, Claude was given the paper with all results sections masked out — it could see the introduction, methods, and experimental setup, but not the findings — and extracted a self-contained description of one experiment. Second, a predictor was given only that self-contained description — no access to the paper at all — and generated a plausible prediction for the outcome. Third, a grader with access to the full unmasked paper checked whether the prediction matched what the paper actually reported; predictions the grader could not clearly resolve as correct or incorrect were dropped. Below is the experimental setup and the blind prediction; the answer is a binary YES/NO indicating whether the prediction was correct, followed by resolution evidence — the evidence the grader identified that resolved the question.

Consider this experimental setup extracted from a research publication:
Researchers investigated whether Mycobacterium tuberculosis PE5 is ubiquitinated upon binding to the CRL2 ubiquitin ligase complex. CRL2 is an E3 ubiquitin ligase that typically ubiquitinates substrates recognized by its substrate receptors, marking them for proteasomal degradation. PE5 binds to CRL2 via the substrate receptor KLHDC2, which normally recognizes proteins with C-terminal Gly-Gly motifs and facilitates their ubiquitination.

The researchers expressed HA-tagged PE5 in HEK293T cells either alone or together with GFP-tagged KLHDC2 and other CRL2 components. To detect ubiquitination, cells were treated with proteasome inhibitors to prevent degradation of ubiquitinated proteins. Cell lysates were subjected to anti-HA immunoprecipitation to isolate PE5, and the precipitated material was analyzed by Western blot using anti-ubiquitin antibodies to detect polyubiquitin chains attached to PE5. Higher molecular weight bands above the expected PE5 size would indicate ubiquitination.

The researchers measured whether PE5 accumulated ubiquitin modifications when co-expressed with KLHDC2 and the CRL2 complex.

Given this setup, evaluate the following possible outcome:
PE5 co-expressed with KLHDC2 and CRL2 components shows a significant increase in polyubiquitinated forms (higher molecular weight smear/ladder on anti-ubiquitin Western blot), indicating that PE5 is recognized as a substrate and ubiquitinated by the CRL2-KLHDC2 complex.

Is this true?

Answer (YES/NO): NO